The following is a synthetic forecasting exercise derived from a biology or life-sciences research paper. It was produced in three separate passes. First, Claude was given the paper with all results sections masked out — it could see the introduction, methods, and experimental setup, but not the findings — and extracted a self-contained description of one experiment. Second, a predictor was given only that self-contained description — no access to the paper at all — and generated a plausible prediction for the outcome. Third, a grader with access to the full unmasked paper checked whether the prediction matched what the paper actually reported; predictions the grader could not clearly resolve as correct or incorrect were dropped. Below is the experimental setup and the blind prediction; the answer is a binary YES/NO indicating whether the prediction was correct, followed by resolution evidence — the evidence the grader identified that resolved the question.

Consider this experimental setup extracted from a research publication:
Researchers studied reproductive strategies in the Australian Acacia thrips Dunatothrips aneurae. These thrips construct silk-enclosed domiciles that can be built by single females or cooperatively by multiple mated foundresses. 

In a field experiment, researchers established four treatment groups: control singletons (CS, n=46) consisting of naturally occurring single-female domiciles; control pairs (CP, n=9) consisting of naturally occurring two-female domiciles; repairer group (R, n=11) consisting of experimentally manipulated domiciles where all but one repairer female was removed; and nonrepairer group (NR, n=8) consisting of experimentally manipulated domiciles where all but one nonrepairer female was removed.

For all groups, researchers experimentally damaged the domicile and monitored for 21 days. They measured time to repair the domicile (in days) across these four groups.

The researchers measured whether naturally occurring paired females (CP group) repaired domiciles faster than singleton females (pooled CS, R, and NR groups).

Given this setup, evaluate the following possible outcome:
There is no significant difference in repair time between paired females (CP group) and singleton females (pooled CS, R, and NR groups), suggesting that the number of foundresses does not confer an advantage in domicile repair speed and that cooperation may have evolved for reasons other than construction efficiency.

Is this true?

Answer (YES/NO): YES